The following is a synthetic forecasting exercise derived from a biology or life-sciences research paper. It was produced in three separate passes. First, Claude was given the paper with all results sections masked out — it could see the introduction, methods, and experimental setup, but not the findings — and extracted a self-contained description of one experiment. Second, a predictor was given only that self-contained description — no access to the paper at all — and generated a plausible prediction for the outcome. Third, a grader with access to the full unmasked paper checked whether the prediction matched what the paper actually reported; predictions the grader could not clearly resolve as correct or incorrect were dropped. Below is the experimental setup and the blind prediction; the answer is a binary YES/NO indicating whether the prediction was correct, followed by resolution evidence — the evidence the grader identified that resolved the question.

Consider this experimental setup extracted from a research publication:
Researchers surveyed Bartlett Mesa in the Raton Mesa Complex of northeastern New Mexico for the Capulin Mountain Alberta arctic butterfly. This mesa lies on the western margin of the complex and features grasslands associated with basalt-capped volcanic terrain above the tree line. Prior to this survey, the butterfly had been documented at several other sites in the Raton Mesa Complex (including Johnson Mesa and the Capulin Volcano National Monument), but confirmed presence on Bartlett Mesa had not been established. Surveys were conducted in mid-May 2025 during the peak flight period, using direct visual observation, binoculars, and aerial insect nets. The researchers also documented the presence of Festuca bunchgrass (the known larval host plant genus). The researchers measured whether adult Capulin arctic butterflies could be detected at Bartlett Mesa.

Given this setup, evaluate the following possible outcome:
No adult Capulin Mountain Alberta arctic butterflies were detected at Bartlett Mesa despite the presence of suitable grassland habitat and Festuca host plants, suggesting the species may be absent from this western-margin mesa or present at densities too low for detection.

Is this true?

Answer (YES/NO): NO